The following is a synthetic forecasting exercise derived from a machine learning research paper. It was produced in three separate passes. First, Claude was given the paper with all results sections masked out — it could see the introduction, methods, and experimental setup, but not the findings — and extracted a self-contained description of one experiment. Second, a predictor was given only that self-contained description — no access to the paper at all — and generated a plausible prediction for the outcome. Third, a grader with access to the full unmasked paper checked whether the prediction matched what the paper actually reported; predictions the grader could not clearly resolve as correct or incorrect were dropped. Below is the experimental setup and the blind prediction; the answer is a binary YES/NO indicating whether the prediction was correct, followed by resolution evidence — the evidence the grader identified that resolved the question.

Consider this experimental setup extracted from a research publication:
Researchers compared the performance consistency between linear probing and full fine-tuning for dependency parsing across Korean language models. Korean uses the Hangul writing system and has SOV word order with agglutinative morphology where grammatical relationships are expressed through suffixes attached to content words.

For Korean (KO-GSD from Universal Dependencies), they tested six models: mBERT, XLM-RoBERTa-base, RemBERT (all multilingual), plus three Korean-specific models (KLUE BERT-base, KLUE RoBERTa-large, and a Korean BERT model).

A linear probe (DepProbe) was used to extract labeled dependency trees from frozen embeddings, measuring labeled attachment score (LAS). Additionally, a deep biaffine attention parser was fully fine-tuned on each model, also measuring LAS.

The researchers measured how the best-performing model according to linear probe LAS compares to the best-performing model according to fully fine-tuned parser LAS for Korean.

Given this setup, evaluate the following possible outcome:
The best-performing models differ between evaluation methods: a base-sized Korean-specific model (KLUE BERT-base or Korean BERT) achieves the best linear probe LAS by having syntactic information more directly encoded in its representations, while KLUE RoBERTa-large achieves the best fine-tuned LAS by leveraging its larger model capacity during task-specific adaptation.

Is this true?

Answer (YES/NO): YES